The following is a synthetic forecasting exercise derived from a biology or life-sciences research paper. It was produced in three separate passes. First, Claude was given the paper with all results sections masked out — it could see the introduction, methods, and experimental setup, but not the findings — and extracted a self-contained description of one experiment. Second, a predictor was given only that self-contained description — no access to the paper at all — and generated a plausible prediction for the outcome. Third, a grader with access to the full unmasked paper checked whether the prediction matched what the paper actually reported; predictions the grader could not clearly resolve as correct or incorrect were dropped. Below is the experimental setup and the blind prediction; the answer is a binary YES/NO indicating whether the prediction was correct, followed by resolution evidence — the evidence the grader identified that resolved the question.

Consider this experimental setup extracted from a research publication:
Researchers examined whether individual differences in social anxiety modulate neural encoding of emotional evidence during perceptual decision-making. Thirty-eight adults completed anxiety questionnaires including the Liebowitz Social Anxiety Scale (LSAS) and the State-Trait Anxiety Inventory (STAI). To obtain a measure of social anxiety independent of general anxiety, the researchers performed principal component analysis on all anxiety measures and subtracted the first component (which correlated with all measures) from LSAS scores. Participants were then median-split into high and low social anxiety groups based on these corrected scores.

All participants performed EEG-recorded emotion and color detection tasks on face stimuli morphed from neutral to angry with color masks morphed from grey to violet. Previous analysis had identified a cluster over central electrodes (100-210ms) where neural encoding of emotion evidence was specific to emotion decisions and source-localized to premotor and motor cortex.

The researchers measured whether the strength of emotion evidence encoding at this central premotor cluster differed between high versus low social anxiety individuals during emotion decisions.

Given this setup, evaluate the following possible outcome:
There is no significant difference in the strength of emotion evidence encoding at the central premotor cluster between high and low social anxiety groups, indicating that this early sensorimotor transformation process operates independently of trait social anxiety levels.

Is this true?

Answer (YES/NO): NO